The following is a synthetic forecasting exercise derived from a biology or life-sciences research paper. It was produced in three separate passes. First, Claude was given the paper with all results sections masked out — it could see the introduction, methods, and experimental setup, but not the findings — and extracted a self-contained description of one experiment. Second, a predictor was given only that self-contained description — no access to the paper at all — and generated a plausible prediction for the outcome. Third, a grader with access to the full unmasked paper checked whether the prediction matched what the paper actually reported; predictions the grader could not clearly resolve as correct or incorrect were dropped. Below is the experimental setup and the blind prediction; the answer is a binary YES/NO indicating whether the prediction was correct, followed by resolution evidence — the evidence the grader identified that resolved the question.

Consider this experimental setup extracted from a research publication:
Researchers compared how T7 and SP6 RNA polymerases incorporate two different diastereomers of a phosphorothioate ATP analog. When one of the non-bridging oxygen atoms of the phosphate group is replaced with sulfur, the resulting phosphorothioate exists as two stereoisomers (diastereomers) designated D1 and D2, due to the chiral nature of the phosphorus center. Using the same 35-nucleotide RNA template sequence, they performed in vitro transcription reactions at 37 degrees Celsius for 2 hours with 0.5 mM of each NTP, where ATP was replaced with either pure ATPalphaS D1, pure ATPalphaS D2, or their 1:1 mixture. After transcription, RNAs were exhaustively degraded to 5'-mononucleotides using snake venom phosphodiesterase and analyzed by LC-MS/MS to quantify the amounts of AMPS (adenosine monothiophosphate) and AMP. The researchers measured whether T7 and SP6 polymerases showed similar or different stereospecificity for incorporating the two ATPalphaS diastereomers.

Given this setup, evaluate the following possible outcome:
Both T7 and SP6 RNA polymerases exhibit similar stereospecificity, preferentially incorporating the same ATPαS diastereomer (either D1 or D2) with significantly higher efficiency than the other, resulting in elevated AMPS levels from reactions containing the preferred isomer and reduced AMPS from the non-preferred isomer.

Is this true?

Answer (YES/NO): YES